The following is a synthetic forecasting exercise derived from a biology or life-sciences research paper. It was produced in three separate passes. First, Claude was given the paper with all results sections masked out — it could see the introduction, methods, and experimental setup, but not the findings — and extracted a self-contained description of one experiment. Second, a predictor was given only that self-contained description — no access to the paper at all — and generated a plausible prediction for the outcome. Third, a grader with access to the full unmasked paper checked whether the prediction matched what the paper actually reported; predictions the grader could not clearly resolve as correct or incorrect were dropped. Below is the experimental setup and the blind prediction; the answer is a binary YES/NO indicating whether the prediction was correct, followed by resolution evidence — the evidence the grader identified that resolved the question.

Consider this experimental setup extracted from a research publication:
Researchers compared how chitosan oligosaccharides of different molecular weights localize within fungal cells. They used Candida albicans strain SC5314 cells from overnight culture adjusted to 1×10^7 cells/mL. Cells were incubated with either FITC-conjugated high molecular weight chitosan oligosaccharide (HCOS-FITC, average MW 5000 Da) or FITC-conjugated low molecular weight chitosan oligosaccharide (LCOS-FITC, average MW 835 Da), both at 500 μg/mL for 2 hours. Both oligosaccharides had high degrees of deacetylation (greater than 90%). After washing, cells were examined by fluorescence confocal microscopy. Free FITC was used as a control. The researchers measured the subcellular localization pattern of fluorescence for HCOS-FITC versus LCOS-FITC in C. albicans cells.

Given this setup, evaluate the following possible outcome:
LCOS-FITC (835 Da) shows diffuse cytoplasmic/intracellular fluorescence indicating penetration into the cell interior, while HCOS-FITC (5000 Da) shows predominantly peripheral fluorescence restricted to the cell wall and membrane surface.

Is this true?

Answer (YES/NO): YES